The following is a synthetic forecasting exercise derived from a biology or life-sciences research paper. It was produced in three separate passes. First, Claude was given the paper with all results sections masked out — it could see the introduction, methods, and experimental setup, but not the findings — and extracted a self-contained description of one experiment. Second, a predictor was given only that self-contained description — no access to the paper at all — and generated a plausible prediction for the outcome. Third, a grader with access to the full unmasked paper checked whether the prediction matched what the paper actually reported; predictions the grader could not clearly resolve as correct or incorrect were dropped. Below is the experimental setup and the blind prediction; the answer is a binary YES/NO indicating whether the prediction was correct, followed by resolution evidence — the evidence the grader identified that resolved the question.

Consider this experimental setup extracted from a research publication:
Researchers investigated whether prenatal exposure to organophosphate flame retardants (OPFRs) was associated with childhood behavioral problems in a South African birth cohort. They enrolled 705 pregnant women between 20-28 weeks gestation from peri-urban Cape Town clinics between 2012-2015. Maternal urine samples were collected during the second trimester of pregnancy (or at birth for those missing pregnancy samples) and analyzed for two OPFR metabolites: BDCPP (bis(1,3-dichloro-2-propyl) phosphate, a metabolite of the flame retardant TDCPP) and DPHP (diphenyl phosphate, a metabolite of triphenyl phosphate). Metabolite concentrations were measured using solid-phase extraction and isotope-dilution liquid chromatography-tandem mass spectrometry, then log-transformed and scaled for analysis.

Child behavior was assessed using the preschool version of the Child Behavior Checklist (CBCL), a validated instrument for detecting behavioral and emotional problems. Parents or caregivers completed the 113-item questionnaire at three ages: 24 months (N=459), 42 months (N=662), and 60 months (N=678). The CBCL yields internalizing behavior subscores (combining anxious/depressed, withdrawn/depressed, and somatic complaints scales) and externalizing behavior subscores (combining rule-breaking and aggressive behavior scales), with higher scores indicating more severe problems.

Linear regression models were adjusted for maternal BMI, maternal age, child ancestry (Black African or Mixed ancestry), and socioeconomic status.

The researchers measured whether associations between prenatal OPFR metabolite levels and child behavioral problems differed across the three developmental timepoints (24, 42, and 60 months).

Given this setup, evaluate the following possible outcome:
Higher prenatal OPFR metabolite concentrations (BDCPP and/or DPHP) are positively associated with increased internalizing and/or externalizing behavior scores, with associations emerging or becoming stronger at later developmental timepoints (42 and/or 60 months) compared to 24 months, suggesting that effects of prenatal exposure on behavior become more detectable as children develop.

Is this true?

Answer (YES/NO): NO